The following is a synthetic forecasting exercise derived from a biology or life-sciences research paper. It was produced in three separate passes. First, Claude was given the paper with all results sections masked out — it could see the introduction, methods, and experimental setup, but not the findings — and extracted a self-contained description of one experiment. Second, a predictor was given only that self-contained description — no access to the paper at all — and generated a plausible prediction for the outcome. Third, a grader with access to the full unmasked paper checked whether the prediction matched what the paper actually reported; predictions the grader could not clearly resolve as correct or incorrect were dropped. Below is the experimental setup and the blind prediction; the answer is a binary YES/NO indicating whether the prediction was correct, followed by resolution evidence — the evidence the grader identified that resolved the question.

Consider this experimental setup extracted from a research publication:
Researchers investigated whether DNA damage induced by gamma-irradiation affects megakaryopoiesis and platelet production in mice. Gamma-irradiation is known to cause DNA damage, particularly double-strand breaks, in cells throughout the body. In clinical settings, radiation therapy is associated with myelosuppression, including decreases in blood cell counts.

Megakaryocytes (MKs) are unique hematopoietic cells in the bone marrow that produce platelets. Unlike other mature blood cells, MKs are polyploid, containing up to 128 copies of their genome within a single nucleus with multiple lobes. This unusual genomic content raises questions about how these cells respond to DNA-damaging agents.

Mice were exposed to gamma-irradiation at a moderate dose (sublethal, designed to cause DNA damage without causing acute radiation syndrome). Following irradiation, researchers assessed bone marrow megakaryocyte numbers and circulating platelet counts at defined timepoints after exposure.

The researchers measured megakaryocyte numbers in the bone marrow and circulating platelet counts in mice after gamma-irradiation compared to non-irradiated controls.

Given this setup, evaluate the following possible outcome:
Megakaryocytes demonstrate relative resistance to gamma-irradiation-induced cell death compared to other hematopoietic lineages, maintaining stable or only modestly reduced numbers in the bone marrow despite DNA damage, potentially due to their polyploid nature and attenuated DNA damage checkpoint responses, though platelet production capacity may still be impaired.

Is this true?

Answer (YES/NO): NO